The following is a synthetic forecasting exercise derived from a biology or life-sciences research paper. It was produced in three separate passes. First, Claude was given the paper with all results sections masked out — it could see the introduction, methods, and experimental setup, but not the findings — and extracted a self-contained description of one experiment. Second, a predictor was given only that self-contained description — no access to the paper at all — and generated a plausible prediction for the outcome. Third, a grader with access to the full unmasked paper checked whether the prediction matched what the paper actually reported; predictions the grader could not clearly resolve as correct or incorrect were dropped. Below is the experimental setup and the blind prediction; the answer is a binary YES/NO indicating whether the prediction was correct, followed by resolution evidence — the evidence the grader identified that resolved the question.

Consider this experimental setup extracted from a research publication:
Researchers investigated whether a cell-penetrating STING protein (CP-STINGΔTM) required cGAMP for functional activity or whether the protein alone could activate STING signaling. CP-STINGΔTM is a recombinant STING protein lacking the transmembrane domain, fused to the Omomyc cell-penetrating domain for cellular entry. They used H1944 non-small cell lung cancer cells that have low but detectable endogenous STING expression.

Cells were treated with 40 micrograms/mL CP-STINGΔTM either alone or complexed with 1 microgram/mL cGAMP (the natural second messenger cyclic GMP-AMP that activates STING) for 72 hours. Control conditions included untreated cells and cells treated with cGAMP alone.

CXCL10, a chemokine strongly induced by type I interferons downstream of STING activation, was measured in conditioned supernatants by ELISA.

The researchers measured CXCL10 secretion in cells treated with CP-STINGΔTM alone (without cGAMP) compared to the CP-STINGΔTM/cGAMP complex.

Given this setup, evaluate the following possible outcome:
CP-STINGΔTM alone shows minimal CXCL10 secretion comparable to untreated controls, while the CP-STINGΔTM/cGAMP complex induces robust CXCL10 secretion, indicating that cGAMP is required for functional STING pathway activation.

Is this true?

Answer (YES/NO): YES